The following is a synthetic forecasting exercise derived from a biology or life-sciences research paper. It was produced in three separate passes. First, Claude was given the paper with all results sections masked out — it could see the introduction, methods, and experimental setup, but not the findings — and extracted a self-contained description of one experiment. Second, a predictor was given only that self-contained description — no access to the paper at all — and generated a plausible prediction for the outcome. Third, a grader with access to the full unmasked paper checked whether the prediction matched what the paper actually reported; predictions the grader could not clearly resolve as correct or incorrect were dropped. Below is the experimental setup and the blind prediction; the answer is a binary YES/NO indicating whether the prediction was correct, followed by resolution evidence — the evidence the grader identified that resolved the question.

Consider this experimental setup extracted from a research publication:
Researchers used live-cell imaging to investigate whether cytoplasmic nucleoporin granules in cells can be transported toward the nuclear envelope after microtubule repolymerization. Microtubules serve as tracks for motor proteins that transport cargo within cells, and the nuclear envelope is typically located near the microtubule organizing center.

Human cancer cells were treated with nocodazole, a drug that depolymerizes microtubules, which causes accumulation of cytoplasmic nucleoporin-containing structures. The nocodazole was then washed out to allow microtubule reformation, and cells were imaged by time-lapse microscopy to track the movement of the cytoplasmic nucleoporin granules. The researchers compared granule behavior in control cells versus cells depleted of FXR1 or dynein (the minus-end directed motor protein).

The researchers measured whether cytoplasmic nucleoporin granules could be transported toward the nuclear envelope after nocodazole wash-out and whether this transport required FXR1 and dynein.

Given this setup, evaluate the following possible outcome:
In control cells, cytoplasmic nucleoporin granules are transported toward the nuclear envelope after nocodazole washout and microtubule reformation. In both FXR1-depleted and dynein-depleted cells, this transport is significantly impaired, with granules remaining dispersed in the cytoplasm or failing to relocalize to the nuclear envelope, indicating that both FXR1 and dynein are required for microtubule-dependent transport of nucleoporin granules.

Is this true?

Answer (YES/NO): YES